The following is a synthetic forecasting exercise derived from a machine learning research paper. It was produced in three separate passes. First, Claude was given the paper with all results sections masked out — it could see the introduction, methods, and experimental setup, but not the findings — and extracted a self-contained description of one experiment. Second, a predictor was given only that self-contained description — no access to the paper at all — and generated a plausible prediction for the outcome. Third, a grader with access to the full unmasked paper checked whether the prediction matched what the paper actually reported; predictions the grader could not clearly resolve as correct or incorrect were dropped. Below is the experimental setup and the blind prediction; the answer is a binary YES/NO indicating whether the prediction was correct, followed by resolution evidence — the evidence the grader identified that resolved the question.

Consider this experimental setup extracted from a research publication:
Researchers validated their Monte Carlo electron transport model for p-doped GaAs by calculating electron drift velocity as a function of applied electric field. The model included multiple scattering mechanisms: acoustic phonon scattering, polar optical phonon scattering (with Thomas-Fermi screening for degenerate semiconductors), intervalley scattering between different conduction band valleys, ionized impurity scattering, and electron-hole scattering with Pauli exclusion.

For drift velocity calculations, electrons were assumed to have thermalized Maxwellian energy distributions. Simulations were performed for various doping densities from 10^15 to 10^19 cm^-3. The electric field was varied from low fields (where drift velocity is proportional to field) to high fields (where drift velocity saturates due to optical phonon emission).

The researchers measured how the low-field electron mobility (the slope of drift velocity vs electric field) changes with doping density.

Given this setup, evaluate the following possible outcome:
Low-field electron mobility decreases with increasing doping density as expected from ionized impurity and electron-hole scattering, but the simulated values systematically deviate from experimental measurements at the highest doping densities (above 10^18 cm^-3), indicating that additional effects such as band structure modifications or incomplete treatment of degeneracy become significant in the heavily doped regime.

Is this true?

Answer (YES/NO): NO